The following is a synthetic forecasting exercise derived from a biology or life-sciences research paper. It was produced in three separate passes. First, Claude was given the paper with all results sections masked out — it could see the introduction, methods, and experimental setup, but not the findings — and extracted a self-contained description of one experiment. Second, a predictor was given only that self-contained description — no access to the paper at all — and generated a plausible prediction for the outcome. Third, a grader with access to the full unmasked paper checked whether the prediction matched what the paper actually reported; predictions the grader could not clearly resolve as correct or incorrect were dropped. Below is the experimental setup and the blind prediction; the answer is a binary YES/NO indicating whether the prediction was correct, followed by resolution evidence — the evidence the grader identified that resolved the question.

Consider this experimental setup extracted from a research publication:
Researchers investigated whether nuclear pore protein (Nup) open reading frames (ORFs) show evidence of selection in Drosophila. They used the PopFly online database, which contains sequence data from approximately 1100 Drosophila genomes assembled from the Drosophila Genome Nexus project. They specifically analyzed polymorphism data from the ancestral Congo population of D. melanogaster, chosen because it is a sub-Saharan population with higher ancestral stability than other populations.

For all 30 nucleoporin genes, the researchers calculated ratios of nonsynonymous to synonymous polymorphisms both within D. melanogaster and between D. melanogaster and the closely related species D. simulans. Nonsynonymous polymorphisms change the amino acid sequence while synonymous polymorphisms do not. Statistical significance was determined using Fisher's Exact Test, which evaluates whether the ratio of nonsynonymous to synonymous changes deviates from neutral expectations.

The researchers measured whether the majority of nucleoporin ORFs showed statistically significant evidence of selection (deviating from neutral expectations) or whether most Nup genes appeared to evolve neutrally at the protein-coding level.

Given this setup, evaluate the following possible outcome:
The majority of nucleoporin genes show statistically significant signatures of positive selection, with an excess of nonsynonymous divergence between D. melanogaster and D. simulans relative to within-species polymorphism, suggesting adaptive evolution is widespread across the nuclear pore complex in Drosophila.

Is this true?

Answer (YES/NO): NO